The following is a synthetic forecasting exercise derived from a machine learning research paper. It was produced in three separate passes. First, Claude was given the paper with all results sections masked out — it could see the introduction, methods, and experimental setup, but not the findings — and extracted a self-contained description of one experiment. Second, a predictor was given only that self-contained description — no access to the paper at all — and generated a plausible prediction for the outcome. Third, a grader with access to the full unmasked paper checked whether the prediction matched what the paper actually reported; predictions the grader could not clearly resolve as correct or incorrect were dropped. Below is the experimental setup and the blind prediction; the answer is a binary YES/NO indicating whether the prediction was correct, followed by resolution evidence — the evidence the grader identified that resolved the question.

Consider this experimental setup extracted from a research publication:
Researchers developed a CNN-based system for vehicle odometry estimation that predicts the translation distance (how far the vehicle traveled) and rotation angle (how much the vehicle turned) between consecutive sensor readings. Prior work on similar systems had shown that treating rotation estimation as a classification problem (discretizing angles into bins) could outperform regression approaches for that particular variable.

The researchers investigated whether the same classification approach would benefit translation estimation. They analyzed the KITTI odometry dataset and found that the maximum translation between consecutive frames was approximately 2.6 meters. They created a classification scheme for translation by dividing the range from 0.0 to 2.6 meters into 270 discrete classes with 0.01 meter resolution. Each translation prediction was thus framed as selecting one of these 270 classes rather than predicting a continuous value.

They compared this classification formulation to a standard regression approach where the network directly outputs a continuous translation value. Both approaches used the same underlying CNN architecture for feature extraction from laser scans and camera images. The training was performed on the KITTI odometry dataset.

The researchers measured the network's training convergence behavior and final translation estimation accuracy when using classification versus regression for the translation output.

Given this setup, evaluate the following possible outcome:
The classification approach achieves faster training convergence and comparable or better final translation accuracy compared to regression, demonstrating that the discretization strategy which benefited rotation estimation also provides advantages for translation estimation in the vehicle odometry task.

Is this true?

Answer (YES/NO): YES